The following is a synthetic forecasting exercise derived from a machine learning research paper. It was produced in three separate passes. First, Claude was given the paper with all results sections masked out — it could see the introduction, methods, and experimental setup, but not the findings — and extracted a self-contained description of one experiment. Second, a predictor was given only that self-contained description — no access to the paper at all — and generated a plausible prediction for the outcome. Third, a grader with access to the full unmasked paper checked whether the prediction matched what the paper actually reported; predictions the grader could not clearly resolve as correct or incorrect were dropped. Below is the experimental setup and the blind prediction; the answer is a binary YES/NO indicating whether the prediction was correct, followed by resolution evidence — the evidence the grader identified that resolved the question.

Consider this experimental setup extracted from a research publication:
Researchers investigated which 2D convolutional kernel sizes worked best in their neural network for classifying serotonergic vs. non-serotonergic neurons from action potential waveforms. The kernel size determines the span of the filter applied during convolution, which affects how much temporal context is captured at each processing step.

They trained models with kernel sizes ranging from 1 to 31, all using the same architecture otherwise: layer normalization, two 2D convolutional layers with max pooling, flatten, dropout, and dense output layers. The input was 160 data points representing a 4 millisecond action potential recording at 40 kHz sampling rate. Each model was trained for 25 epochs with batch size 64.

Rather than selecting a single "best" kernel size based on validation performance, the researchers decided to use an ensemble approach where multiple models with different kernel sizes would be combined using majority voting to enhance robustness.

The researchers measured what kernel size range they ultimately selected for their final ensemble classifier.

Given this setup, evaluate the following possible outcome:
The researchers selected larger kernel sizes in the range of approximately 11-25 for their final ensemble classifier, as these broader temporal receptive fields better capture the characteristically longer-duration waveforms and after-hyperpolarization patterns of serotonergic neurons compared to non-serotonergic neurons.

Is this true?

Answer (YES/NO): NO